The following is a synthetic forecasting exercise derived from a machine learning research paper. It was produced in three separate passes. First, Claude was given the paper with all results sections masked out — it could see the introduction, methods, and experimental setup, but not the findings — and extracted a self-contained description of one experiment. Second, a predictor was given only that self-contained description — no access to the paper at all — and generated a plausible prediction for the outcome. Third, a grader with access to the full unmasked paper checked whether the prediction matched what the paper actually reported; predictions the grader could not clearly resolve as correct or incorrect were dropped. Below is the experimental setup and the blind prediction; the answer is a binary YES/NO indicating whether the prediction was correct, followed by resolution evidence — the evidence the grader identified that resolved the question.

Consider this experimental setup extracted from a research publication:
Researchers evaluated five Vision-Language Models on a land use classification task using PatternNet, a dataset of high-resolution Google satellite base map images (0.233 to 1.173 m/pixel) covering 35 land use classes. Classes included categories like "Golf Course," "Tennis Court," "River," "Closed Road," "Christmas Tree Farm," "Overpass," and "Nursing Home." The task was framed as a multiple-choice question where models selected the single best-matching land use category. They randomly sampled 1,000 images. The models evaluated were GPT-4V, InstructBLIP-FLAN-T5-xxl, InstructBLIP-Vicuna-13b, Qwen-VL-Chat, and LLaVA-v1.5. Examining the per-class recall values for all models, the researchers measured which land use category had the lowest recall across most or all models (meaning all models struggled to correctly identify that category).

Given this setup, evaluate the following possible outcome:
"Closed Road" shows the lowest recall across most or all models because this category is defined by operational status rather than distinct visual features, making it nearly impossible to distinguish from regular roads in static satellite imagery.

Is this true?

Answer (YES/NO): YES